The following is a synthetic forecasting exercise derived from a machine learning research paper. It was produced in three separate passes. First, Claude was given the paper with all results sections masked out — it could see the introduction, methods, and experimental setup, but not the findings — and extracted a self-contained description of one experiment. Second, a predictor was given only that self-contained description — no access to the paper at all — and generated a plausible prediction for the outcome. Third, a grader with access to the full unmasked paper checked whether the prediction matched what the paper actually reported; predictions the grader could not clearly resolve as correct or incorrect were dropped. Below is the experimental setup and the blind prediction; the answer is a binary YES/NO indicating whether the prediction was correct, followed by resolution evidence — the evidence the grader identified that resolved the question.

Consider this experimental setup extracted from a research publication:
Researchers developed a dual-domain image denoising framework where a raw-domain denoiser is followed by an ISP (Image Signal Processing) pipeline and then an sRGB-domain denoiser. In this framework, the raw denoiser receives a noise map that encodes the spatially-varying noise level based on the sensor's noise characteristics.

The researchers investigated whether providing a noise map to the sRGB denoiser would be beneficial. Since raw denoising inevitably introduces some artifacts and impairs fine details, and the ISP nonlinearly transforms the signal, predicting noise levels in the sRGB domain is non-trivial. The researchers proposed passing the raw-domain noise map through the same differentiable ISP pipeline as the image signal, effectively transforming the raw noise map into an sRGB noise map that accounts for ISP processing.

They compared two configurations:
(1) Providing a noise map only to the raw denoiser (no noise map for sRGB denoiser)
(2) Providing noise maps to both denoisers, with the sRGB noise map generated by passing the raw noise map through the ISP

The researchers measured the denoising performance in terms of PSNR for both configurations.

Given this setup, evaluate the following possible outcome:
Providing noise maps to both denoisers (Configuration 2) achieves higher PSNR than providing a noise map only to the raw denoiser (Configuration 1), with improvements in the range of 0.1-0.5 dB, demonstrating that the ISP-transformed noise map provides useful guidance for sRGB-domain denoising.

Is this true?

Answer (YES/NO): NO